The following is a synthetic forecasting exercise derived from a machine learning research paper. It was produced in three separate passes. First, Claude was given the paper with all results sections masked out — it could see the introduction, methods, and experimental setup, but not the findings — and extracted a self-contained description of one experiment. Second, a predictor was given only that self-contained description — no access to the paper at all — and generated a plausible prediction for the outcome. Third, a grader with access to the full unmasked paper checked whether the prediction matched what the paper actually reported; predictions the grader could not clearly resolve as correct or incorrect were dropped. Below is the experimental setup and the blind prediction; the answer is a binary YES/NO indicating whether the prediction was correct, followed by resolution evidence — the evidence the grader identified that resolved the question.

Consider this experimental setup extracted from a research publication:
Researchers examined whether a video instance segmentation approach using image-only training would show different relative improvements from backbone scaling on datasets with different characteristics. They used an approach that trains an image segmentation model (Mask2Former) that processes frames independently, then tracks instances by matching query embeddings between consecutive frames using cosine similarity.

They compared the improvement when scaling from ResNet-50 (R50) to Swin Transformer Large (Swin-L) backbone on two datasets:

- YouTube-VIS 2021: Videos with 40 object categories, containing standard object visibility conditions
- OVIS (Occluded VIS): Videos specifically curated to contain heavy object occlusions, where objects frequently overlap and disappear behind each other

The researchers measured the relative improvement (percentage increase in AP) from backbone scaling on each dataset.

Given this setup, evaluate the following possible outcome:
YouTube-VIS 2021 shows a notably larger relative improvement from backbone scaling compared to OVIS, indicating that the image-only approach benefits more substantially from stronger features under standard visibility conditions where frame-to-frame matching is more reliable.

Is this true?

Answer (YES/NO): NO